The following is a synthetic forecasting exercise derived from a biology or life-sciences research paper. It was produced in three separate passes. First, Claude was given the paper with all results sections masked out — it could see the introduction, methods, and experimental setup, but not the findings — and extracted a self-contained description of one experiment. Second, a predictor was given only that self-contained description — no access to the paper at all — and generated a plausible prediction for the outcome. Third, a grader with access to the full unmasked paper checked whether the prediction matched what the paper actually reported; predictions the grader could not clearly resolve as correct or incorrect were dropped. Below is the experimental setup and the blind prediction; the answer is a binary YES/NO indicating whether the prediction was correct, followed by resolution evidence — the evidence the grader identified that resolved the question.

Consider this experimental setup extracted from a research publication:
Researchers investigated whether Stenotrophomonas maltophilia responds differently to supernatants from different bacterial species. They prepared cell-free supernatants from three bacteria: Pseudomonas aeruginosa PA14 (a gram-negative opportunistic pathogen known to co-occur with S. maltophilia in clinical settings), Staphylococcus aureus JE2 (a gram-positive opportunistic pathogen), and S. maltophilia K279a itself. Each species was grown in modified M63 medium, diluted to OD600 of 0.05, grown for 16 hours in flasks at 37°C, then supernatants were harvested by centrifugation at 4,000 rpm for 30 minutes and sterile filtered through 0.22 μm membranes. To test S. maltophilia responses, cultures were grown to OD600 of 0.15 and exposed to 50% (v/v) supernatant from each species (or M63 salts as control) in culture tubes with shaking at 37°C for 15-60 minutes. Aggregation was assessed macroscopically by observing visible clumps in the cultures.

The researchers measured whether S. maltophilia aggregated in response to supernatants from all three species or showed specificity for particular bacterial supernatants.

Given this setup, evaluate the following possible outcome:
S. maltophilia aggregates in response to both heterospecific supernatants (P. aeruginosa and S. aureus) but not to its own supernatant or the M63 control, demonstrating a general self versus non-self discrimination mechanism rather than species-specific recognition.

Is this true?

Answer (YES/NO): NO